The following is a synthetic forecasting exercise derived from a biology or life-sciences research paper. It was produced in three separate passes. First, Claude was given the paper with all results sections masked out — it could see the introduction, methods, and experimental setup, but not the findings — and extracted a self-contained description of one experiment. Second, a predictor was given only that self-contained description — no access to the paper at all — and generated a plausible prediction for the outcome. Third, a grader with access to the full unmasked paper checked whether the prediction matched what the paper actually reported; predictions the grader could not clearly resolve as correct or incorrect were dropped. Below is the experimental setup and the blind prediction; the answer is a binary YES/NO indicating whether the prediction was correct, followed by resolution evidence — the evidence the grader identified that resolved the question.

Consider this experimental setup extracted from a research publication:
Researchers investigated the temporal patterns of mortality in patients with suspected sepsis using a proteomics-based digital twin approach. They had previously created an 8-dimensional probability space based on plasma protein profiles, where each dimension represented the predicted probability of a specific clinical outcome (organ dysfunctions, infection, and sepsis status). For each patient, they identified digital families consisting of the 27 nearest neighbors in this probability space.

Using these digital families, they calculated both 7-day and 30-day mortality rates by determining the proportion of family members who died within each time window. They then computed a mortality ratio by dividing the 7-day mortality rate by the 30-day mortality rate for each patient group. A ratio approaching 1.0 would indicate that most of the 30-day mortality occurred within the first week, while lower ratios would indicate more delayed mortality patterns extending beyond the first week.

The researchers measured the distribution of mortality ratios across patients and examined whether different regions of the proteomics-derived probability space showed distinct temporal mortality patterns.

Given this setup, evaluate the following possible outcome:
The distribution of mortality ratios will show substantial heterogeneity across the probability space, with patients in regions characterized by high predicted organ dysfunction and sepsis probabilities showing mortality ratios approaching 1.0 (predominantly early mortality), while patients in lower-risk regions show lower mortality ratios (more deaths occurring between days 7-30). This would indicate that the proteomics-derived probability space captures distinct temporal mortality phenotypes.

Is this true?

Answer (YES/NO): NO